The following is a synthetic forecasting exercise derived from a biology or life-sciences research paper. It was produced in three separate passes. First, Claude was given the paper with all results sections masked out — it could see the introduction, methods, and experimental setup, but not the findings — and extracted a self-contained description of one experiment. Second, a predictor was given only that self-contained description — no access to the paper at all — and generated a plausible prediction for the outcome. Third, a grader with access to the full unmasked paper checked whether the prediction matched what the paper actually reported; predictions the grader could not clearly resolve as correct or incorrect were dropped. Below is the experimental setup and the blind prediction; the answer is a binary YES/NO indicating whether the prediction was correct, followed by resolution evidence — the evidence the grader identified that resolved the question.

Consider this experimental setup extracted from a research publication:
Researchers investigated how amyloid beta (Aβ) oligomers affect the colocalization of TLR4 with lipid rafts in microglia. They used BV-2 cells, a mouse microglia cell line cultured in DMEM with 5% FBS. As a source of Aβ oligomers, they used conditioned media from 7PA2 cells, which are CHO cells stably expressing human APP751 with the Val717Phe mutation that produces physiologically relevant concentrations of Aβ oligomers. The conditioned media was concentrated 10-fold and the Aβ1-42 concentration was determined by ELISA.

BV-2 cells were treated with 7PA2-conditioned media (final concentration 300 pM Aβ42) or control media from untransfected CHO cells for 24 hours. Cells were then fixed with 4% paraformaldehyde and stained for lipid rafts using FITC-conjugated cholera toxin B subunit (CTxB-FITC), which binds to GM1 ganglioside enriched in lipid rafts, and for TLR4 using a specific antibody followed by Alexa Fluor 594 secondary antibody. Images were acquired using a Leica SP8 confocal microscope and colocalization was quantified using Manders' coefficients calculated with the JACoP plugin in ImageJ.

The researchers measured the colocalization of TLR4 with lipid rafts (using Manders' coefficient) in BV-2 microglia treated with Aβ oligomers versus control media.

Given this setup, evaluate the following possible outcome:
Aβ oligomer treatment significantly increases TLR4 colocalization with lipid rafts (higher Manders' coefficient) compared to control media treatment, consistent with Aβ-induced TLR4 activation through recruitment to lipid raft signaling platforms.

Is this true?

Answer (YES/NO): YES